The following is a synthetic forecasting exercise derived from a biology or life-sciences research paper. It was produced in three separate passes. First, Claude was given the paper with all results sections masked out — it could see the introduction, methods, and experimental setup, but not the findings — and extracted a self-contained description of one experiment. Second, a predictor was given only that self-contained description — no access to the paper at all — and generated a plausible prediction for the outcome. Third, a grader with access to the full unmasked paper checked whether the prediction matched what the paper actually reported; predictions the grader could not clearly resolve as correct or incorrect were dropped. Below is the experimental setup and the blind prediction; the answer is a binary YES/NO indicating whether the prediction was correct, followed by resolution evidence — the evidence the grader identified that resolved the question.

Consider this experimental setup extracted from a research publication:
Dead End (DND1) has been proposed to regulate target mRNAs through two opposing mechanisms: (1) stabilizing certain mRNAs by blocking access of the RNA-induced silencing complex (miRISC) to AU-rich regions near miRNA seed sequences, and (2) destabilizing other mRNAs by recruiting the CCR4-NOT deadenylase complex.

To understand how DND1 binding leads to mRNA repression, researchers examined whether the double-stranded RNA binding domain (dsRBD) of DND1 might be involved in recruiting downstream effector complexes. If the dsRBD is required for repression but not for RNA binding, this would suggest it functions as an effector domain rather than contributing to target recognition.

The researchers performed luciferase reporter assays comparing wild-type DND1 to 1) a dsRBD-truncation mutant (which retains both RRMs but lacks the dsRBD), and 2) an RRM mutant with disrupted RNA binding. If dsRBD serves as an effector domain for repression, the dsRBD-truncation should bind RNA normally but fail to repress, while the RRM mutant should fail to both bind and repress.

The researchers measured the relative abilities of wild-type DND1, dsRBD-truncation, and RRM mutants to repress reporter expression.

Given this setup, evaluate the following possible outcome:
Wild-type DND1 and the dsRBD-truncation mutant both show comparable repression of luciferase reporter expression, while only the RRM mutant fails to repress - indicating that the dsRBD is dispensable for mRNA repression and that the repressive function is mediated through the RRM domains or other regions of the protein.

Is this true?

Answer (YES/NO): NO